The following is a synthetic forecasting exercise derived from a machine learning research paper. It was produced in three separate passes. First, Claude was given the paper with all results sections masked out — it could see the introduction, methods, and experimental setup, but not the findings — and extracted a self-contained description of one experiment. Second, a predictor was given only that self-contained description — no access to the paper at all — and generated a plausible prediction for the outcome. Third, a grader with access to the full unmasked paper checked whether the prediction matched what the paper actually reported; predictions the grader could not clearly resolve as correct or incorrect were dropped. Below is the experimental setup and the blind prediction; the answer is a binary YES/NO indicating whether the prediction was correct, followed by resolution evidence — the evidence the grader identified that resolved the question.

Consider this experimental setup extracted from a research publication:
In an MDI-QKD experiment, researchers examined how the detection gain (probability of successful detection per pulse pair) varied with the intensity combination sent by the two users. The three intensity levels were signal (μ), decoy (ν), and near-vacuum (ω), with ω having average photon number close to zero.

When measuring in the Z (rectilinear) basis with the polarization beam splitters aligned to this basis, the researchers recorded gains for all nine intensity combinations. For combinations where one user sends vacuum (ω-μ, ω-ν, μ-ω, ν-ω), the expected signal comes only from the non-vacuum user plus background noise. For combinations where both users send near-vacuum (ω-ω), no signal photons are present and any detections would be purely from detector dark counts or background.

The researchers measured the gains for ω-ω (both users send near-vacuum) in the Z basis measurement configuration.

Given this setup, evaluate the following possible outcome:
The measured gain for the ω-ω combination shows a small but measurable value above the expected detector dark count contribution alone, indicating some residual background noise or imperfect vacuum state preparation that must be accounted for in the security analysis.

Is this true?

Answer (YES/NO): NO